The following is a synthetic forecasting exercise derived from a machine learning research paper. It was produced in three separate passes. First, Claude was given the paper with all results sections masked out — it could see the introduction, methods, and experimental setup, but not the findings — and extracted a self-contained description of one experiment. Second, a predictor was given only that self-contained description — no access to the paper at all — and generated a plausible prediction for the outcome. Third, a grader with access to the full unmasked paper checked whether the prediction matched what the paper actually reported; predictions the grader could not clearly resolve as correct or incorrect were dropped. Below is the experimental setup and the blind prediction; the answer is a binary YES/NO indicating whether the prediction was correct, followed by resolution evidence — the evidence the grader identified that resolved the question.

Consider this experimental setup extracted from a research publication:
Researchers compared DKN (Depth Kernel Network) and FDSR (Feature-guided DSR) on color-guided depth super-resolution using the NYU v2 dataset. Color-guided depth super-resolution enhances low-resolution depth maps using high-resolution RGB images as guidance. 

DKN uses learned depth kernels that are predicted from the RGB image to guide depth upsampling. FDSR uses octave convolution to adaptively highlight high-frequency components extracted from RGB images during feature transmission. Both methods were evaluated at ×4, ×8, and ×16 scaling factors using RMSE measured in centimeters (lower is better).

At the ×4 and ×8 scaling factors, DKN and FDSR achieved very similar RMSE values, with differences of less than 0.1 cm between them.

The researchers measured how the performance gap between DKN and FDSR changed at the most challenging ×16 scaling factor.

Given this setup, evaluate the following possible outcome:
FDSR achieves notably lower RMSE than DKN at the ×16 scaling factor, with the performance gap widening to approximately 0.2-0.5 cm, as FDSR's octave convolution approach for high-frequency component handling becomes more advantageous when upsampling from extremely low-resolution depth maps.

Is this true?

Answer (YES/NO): NO